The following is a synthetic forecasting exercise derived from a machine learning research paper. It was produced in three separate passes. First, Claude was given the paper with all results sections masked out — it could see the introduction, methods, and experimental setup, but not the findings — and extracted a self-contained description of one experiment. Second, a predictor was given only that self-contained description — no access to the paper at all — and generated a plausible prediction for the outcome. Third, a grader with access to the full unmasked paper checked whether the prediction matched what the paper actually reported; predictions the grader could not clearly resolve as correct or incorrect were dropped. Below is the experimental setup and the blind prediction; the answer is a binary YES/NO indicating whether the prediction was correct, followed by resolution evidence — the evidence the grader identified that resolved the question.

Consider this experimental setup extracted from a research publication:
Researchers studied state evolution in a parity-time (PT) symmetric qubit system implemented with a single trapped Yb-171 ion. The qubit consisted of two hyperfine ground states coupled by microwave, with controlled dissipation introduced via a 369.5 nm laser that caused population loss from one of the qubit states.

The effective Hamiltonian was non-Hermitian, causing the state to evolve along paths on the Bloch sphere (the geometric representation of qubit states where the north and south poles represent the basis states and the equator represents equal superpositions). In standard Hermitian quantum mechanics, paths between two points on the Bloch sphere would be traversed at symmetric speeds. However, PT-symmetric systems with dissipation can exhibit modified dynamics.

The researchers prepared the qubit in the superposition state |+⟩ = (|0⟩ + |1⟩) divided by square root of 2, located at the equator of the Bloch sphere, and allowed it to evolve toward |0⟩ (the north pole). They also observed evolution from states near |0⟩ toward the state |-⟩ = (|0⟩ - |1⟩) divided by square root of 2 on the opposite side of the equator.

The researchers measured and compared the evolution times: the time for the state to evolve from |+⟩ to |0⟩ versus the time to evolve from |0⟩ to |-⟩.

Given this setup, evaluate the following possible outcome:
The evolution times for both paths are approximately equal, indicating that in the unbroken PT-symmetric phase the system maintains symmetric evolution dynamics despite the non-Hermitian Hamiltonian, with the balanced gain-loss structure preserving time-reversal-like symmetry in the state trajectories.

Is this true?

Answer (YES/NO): NO